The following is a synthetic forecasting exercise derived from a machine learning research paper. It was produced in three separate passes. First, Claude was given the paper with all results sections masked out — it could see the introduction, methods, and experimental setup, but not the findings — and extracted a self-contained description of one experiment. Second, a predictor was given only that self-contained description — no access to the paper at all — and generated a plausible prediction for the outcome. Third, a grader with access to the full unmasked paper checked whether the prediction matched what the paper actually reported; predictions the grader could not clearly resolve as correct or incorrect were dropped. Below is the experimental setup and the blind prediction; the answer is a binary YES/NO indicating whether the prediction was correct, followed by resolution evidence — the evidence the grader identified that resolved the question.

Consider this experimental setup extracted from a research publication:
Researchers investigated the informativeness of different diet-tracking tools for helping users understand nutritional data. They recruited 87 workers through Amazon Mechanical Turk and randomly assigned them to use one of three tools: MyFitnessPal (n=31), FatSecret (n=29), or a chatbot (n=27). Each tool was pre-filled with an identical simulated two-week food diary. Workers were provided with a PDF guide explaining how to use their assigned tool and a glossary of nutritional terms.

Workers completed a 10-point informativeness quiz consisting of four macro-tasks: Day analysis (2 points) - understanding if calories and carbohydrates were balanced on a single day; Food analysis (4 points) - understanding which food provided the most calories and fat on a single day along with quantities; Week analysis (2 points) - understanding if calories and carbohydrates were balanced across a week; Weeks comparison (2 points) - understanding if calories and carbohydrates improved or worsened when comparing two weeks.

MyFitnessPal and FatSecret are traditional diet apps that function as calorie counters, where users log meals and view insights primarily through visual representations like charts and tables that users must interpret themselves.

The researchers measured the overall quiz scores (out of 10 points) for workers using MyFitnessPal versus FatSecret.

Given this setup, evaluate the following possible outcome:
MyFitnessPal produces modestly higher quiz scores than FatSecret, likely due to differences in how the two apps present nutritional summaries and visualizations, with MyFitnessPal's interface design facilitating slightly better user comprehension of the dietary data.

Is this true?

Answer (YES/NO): YES